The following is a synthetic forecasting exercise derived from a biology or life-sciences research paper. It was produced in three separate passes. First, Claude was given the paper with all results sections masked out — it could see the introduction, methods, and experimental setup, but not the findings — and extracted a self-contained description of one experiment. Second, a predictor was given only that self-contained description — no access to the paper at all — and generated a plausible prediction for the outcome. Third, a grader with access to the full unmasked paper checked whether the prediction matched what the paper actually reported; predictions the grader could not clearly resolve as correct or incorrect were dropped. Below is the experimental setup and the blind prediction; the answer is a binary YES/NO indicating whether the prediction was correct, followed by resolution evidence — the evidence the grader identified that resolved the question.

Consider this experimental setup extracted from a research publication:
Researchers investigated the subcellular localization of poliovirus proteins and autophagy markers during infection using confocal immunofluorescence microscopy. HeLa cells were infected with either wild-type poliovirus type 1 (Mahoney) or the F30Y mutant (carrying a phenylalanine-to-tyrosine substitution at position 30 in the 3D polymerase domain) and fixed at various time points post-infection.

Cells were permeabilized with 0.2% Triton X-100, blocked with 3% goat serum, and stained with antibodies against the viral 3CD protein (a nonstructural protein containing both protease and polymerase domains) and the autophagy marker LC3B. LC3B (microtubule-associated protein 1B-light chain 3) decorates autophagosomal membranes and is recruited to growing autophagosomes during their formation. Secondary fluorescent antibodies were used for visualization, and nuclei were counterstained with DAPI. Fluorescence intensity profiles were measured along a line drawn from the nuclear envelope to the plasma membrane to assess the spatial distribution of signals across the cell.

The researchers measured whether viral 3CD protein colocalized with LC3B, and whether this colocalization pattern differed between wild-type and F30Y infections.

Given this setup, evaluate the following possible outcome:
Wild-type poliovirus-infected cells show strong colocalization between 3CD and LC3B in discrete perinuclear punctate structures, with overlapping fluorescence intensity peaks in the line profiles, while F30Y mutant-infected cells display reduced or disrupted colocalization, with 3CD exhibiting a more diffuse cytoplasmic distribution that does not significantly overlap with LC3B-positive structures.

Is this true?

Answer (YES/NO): NO